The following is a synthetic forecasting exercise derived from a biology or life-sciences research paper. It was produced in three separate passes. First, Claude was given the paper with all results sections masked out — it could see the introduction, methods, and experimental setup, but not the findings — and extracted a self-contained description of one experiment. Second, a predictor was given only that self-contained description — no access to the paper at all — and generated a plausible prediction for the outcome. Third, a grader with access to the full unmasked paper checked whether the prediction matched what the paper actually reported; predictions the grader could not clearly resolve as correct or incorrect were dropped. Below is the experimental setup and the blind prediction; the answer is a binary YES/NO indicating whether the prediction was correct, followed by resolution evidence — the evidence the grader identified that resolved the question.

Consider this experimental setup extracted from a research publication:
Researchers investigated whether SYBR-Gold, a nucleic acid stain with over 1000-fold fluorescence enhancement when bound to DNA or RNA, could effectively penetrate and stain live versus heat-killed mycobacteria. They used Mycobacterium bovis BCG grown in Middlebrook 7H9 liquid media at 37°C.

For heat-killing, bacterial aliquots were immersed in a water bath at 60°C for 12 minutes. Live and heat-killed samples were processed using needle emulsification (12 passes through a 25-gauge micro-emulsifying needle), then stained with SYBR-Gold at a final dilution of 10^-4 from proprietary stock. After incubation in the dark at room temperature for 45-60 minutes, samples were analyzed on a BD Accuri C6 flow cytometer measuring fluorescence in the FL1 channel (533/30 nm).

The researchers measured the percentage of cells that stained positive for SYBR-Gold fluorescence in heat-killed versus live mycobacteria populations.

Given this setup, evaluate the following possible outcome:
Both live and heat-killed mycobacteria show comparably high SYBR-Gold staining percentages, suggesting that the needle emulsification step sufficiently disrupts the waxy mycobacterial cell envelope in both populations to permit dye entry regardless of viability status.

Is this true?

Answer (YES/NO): NO